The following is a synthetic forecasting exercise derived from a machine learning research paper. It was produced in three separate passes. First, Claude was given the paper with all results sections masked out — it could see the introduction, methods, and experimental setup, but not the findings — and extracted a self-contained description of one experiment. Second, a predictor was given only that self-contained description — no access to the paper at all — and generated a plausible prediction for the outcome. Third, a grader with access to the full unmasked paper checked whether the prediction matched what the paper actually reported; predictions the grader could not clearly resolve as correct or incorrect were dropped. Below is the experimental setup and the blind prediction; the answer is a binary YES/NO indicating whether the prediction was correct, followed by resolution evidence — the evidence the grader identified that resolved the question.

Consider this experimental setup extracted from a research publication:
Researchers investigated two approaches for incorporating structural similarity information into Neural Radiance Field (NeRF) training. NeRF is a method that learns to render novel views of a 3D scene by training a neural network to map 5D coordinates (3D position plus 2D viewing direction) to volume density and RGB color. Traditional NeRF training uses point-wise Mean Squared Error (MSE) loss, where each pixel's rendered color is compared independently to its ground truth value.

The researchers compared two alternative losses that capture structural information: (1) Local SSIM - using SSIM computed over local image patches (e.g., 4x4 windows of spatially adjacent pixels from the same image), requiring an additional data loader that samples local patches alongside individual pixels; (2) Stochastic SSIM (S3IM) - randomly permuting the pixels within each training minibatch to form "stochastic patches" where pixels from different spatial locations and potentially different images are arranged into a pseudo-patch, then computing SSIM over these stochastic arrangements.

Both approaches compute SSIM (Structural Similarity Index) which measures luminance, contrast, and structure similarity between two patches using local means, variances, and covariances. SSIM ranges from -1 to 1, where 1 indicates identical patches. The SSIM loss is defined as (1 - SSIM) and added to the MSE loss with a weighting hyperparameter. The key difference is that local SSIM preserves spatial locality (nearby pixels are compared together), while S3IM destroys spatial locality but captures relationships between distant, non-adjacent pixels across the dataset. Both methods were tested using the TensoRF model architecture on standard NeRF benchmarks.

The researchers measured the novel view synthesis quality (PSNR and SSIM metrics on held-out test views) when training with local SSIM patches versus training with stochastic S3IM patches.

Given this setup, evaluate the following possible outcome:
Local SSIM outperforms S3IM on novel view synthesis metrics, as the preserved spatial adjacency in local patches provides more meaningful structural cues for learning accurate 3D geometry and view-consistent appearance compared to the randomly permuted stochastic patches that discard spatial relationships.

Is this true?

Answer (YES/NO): NO